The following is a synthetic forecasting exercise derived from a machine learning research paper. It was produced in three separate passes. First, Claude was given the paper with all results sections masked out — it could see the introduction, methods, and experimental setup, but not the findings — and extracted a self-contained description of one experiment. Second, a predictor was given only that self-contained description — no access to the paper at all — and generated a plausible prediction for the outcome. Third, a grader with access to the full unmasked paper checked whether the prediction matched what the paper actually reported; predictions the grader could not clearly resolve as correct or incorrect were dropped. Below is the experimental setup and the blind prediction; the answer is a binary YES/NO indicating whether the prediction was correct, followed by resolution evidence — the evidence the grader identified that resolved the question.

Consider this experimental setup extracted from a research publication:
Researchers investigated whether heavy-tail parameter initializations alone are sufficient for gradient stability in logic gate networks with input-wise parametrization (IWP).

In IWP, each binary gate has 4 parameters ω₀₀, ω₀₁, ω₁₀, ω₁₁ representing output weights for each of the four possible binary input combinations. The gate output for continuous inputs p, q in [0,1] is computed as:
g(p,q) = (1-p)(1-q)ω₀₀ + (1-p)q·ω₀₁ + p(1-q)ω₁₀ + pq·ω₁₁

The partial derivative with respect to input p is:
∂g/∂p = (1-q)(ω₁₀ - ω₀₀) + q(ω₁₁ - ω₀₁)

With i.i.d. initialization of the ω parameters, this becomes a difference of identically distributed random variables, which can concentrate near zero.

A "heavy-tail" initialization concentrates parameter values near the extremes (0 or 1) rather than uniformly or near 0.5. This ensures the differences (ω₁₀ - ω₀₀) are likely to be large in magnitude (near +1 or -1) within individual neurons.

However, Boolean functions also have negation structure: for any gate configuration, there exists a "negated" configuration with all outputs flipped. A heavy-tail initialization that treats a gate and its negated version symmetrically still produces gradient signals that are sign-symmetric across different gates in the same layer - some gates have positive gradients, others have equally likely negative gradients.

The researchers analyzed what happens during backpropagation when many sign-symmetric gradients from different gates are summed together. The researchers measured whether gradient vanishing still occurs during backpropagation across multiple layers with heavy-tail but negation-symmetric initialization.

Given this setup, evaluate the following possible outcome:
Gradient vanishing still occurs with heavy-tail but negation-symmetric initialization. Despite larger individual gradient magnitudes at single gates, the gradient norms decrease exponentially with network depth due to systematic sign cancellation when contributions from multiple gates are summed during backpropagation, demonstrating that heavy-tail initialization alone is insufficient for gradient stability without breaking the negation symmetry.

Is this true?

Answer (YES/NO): YES